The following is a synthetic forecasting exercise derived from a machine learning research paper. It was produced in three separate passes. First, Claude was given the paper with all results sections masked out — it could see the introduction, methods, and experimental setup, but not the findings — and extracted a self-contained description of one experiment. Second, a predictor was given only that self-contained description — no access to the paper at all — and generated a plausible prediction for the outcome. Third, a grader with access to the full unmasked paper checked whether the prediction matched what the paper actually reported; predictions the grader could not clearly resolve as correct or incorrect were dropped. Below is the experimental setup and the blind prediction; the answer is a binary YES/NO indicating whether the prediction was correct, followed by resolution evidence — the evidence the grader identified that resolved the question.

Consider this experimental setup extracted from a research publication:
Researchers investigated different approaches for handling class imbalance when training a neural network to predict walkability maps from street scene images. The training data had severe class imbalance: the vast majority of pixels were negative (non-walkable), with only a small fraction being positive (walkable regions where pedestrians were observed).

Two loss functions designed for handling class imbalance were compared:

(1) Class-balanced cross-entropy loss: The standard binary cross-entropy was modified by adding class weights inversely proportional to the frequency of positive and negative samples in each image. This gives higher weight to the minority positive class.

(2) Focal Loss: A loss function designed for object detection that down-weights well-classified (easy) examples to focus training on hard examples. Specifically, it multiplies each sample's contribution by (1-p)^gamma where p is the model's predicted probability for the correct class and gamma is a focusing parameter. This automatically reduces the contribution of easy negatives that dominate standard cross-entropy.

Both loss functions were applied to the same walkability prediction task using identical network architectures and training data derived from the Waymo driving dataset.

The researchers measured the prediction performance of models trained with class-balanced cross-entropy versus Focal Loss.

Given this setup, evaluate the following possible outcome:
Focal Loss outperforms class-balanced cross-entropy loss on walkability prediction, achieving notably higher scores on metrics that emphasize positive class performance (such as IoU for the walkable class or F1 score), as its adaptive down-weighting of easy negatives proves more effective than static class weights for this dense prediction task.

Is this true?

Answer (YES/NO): NO